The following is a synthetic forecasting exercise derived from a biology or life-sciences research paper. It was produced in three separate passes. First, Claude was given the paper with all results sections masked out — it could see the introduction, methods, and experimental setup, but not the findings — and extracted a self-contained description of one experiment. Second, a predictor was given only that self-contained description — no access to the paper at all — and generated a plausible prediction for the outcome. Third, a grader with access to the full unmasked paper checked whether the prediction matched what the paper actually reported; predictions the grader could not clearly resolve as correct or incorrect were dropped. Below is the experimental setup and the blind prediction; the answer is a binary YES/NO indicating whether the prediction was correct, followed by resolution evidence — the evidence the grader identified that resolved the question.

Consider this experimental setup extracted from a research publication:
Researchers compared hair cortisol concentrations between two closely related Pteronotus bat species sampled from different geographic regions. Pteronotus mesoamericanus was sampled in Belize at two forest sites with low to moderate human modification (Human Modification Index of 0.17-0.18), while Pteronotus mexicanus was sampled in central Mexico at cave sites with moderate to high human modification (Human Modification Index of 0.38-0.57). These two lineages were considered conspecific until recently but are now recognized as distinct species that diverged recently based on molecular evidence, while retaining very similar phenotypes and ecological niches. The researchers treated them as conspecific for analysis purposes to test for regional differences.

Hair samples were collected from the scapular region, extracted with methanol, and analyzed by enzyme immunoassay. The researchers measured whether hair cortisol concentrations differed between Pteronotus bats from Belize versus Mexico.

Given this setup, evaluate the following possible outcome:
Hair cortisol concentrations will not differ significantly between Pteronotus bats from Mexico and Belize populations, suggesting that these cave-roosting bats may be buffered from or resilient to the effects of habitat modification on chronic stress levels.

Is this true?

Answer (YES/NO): NO